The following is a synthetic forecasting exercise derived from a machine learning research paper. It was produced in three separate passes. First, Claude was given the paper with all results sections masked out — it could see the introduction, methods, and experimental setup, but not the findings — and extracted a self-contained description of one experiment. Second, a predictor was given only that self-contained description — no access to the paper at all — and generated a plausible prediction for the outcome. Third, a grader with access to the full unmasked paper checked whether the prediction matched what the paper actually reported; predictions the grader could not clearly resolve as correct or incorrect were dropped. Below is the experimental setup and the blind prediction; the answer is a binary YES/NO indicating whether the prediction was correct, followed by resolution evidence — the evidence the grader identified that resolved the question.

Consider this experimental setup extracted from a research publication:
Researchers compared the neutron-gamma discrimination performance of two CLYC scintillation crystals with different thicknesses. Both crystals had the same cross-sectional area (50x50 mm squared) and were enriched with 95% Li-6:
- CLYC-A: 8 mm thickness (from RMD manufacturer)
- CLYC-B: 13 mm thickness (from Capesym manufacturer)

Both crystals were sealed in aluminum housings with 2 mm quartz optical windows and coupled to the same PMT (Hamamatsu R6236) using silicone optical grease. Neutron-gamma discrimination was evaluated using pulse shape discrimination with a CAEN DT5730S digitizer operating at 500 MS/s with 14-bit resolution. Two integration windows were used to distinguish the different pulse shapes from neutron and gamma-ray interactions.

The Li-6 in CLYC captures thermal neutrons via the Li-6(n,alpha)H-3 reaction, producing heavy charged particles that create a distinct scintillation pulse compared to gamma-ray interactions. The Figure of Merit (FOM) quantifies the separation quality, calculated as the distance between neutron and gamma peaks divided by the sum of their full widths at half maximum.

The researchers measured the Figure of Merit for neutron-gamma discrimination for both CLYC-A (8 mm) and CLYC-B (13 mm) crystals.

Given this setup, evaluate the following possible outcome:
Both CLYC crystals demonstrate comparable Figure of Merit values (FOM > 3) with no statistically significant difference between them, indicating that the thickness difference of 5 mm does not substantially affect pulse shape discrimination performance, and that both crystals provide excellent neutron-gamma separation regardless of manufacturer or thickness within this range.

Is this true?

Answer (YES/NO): NO